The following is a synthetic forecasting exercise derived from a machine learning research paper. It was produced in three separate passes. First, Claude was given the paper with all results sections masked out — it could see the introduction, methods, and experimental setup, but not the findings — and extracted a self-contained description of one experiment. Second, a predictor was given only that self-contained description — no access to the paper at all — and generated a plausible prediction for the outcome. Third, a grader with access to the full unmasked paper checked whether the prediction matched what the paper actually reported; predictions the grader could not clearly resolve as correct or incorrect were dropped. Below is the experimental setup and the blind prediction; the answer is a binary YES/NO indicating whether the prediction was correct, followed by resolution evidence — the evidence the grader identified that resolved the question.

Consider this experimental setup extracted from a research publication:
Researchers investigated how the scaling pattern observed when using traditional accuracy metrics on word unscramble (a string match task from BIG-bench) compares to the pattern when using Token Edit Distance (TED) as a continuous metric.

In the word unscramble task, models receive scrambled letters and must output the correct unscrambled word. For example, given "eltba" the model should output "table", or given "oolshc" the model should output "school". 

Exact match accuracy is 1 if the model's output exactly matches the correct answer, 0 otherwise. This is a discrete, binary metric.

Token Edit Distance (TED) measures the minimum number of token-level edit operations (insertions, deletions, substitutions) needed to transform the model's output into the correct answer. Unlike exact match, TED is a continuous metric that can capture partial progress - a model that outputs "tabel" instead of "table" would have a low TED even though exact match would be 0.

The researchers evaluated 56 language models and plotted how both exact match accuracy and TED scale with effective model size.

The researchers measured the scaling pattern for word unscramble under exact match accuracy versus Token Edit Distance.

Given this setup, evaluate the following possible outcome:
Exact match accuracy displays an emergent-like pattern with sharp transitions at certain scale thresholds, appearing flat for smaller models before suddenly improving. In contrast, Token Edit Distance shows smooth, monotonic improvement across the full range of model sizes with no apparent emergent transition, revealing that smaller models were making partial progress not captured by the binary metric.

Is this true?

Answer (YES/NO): NO